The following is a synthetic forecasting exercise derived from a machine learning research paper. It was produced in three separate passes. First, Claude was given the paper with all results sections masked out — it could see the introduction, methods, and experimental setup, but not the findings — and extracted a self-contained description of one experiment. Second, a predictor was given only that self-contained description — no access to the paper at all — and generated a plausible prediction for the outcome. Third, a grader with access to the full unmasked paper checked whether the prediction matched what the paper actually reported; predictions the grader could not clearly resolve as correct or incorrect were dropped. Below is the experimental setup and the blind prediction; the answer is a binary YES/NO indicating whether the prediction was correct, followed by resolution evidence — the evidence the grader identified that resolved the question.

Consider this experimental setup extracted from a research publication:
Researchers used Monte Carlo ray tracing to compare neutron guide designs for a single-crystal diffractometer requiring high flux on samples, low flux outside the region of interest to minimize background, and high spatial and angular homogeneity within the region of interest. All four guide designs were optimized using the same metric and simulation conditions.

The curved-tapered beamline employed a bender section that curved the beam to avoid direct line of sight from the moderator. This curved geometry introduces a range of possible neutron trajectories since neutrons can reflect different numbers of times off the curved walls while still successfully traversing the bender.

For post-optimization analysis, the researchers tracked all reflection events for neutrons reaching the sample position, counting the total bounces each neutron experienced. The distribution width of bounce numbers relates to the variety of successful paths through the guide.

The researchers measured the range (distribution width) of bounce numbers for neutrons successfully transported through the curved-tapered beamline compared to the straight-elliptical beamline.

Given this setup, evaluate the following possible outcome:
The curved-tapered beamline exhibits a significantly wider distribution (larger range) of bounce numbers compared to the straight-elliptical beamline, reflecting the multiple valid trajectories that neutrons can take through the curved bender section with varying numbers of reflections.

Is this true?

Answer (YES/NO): YES